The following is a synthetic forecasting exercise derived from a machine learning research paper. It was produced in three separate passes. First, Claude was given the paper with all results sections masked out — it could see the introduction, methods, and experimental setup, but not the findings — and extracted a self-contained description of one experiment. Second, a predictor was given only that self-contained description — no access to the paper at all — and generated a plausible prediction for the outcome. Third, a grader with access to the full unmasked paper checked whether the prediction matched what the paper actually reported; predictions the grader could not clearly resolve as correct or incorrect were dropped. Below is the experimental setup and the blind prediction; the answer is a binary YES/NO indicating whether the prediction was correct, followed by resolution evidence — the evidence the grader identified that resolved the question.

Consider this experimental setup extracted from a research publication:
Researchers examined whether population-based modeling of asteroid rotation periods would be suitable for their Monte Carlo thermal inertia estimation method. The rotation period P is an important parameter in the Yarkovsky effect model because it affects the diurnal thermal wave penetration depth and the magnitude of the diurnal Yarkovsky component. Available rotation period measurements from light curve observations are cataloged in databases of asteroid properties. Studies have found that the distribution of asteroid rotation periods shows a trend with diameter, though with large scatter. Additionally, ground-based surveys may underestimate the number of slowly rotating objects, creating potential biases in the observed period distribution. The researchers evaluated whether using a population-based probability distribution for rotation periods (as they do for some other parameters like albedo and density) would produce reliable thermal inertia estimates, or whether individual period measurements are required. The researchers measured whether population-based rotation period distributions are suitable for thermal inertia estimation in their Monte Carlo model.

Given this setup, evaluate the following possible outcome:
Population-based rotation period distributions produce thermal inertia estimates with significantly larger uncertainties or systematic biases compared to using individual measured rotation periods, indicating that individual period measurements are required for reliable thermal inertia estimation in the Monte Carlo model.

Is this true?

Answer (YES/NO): YES